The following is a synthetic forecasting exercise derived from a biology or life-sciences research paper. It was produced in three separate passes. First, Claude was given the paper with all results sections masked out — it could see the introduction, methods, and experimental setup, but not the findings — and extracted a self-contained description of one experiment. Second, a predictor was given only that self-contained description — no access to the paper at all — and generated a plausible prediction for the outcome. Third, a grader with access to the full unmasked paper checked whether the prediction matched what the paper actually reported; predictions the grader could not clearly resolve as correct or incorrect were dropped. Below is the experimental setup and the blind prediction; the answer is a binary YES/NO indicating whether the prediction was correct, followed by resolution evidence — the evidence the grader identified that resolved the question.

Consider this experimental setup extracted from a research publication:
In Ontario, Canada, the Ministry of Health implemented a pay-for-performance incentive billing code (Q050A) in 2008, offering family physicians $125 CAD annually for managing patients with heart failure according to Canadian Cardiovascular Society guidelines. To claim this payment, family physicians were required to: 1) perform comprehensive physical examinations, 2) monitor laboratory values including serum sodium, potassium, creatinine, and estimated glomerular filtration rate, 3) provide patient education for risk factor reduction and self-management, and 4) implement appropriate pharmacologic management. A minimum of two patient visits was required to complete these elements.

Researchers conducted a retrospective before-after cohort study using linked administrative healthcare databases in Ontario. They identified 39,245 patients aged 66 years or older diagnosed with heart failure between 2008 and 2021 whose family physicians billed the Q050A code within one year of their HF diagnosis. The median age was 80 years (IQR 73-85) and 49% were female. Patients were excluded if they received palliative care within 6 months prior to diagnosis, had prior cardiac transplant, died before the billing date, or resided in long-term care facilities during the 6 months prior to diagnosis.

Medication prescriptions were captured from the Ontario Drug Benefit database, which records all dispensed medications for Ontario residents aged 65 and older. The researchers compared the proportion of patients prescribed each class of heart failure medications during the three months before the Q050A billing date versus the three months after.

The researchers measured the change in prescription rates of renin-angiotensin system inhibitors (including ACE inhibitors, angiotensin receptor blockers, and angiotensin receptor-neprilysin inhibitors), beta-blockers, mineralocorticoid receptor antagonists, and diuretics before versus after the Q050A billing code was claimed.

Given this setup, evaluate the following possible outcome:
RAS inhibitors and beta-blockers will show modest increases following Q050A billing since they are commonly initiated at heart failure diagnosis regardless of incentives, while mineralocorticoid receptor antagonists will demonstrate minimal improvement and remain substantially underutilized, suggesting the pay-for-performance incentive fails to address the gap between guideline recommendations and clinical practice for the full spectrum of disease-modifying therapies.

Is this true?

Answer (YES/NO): NO